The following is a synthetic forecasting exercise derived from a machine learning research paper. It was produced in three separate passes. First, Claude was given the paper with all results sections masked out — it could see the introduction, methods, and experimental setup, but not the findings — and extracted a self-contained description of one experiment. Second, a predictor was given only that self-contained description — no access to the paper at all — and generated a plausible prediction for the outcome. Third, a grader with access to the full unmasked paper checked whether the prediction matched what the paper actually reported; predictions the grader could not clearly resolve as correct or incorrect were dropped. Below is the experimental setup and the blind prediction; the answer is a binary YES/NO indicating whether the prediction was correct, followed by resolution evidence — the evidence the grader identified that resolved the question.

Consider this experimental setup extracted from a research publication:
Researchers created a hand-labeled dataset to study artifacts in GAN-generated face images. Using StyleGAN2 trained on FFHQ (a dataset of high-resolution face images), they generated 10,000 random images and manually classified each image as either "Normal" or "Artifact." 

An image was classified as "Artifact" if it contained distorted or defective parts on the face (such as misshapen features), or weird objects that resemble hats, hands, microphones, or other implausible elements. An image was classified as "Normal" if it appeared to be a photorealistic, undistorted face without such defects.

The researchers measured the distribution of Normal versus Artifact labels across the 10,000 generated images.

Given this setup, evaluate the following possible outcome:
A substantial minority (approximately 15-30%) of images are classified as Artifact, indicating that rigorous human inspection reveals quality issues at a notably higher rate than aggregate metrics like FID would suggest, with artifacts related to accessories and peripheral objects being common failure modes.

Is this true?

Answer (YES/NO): NO